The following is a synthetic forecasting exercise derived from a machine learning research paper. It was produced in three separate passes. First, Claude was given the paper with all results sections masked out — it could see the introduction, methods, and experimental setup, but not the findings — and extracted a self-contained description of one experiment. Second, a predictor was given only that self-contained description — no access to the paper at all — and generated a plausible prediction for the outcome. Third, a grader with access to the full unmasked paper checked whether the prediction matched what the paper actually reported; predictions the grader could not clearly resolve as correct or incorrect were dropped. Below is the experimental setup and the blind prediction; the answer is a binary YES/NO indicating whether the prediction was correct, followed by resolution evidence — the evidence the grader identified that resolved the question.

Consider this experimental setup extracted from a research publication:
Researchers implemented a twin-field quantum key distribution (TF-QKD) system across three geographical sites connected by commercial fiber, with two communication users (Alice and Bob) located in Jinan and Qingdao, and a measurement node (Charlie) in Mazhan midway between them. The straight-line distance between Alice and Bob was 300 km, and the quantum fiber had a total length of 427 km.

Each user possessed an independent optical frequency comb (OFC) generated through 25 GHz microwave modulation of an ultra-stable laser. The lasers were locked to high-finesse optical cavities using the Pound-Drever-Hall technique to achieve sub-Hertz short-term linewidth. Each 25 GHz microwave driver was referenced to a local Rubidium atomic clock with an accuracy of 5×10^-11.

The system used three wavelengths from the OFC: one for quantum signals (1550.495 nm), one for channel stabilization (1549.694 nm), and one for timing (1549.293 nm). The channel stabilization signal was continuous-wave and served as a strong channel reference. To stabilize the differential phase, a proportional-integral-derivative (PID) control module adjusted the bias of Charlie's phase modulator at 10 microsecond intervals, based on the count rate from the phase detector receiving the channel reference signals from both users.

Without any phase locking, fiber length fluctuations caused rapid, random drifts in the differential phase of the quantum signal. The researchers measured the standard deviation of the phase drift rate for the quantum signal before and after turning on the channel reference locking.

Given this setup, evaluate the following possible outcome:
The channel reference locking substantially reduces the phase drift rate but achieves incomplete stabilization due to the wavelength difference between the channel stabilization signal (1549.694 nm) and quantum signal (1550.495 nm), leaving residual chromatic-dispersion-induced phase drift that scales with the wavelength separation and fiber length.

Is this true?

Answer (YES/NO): NO